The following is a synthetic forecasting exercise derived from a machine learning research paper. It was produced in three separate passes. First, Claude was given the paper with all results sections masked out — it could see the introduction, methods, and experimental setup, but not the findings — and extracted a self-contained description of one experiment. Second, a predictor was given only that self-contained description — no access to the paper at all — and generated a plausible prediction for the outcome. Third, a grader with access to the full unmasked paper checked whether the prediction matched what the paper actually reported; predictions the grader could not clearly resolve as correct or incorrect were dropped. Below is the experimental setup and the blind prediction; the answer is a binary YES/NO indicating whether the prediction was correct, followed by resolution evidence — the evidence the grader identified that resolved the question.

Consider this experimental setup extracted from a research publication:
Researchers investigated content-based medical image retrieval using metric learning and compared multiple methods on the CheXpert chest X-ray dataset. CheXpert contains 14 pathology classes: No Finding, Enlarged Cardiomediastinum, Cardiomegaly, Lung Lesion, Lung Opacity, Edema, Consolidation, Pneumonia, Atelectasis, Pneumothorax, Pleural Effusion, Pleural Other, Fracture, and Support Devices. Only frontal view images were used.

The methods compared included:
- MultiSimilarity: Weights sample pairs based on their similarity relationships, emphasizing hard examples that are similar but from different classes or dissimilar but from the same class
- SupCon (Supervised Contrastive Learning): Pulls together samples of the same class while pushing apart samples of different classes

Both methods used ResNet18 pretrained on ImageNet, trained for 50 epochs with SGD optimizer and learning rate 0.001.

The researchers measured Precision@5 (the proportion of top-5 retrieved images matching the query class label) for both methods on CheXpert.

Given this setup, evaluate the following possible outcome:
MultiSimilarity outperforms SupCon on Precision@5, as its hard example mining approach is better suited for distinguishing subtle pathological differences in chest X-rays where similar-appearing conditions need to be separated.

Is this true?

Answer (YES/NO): YES